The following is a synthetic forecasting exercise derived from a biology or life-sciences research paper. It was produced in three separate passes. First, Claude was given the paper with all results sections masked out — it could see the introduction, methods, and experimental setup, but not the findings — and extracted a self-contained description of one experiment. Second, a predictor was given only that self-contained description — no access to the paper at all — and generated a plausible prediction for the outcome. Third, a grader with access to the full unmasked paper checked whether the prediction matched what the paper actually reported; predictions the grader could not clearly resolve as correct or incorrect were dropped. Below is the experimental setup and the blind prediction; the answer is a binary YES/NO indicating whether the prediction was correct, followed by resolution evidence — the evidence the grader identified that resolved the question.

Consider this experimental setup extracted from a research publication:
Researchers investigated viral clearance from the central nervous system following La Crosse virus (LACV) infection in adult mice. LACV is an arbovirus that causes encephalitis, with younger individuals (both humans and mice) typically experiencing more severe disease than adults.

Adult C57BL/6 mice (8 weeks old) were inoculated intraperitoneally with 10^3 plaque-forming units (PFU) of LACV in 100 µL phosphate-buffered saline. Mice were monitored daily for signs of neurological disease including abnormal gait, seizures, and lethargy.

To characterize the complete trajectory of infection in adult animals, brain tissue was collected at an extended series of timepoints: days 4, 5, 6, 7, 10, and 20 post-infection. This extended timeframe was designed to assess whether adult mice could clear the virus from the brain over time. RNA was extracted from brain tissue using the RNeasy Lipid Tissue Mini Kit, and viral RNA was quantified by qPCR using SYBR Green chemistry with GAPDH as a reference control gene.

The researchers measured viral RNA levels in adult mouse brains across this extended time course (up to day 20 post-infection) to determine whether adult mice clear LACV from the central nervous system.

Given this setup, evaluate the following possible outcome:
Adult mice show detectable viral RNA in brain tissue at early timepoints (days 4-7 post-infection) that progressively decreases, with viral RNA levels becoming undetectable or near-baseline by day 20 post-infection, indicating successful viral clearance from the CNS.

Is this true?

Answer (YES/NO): NO